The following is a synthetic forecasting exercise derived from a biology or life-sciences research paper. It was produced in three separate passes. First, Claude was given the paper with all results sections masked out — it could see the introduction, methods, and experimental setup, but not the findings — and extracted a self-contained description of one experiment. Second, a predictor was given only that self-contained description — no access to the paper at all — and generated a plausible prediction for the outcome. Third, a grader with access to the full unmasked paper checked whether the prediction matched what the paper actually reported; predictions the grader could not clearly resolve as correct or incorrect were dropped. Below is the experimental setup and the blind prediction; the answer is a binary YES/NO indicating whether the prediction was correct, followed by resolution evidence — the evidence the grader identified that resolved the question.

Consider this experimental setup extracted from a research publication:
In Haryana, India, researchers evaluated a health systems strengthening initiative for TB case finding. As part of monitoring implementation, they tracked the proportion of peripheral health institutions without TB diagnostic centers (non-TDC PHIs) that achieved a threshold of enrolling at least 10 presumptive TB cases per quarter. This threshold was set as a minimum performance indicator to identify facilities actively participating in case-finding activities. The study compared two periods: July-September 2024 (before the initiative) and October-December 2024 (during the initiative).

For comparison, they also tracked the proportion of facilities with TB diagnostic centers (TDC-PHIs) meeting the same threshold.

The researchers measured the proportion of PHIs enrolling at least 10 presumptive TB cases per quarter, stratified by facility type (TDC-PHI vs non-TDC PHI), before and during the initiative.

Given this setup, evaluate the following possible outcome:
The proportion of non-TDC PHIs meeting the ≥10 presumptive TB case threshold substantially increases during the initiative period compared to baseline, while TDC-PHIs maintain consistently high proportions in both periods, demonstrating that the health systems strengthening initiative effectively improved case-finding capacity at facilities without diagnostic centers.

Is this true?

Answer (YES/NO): YES